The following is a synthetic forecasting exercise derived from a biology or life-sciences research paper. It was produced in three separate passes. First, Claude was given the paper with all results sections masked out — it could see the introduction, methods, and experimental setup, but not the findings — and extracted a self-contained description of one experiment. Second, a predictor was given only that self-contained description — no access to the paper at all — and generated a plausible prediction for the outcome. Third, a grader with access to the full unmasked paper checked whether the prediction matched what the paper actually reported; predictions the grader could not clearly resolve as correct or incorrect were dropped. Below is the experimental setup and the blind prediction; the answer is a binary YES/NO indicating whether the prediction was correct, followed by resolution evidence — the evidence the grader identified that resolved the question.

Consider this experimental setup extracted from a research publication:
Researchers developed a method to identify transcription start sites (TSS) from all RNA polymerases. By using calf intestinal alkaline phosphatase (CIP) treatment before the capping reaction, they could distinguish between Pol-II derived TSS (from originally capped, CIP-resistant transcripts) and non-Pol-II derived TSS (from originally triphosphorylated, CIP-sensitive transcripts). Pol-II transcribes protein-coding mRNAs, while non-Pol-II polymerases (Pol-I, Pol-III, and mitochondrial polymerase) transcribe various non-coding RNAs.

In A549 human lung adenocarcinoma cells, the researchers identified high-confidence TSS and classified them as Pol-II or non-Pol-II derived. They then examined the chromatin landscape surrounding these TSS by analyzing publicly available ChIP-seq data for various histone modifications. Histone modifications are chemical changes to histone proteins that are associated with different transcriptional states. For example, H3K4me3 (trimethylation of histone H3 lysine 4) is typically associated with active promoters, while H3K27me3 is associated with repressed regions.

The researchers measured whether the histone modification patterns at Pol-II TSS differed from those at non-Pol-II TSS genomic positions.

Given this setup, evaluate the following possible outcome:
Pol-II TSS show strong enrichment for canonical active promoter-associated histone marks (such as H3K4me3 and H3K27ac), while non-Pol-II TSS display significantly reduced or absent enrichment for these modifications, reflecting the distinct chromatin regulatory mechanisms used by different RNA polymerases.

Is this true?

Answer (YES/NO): NO